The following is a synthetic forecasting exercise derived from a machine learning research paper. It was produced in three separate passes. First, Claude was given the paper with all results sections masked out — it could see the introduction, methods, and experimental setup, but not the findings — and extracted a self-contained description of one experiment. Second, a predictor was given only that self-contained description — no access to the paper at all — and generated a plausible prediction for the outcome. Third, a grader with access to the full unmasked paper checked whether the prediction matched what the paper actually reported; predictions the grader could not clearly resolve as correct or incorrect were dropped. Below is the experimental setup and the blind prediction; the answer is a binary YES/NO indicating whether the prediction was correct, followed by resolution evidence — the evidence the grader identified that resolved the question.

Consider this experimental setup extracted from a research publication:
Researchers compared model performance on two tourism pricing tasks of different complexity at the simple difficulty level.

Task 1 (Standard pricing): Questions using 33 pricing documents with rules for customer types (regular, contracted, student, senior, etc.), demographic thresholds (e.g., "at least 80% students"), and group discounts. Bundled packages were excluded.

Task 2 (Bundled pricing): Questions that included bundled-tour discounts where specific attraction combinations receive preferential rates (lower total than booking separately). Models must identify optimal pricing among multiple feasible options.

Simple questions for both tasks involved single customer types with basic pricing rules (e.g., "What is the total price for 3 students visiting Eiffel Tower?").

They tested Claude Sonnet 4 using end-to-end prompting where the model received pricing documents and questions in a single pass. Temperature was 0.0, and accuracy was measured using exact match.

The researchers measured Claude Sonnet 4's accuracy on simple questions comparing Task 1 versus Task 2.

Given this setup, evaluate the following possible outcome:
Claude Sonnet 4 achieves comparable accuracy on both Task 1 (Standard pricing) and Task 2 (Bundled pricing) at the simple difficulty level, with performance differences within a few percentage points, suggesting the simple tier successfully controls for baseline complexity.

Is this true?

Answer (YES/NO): YES